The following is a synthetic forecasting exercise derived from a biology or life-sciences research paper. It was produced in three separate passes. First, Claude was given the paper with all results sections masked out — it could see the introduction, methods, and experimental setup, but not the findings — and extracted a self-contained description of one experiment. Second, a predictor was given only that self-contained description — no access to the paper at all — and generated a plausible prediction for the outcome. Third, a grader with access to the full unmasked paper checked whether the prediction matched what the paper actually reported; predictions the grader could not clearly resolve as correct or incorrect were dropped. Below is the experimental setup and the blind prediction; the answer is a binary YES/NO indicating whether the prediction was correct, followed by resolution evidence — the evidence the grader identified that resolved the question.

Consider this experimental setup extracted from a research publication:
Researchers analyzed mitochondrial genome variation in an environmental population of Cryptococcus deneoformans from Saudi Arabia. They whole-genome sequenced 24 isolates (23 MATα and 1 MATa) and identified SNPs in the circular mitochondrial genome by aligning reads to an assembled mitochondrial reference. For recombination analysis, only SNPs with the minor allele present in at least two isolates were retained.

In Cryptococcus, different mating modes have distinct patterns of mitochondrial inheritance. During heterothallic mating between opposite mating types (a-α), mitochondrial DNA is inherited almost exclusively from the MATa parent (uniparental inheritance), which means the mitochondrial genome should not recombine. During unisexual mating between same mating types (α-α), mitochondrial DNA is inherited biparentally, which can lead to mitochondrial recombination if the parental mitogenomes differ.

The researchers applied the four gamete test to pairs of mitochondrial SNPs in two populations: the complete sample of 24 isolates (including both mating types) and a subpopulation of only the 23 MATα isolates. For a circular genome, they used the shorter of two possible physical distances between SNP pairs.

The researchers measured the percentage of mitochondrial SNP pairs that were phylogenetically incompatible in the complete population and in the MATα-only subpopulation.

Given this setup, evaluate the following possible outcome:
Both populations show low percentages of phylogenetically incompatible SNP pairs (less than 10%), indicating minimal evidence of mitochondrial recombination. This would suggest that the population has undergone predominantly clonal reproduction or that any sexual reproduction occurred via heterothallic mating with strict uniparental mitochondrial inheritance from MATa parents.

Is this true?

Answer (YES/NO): NO